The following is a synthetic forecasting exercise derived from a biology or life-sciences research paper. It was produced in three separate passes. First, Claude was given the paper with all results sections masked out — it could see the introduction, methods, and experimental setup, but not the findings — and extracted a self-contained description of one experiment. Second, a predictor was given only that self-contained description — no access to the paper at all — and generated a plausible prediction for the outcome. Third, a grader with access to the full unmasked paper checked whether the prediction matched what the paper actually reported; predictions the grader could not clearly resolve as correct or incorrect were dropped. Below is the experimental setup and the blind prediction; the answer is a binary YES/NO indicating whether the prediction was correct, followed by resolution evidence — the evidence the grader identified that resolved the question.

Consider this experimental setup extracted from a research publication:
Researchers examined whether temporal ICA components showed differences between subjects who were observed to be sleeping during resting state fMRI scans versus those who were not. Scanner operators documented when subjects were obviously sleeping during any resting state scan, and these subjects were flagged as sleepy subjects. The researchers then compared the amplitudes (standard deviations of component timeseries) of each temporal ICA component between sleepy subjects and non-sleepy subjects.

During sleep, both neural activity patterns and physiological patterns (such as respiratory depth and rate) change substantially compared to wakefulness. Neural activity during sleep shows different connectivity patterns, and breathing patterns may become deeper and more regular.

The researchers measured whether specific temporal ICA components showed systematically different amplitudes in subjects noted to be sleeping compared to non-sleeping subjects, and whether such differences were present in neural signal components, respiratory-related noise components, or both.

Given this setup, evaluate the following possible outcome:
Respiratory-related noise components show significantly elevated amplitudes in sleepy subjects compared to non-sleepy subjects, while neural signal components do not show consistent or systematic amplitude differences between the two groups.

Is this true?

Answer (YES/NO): NO